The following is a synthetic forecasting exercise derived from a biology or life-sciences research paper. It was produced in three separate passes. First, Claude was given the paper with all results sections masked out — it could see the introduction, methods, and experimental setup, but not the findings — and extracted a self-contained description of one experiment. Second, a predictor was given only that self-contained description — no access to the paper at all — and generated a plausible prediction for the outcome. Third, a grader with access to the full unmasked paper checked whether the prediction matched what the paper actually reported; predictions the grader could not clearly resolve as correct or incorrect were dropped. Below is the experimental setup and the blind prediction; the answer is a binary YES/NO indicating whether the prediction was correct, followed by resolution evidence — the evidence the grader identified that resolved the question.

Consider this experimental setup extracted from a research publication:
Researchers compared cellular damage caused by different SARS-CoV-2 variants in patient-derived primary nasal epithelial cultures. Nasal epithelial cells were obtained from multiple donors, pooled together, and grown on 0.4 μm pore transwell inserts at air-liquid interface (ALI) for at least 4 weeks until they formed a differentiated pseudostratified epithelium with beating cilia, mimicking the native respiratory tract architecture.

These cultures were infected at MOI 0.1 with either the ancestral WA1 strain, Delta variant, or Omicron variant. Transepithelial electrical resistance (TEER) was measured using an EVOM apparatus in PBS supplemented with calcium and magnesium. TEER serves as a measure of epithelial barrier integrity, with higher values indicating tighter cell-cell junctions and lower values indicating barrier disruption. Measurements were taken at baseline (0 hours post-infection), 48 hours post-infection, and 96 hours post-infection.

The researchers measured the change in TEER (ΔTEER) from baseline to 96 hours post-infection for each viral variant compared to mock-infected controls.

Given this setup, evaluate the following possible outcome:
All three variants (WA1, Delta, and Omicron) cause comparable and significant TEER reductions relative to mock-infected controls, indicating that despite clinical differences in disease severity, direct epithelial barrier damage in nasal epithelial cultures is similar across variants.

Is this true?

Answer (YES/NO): NO